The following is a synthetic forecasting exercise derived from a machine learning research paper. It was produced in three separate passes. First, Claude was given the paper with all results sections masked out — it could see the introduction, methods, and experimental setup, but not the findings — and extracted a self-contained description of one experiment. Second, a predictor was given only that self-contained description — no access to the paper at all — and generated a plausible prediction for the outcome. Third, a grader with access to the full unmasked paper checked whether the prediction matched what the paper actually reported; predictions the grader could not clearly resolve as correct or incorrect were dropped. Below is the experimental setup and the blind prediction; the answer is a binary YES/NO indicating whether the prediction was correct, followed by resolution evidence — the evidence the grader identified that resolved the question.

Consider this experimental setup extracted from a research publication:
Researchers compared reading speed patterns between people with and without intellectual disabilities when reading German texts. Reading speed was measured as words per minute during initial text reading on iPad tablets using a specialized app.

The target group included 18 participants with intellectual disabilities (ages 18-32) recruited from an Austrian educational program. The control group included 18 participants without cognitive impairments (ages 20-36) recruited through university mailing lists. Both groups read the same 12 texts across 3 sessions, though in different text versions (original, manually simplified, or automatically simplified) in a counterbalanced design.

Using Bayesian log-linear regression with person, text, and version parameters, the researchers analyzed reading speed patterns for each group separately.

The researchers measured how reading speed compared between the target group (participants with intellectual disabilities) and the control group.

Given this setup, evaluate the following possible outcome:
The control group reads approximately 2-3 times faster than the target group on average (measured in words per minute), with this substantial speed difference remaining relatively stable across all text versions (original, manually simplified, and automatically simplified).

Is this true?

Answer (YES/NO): NO